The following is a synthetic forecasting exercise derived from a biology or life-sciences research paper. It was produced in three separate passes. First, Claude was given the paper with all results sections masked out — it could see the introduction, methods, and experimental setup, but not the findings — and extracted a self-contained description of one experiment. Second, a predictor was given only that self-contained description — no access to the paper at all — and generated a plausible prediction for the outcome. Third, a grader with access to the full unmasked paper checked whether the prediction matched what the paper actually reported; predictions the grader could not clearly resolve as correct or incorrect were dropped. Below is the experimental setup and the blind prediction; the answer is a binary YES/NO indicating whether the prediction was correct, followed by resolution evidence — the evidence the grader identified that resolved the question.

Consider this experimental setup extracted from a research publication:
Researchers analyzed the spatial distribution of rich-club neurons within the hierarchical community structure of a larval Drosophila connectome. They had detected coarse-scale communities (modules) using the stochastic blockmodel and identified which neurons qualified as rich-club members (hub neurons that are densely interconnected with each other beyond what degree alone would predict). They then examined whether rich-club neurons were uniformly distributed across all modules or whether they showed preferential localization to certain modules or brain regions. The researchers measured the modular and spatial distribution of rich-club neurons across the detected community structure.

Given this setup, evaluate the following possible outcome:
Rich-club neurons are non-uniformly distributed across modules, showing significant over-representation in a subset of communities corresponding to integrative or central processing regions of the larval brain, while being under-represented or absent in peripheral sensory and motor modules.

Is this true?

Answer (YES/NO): YES